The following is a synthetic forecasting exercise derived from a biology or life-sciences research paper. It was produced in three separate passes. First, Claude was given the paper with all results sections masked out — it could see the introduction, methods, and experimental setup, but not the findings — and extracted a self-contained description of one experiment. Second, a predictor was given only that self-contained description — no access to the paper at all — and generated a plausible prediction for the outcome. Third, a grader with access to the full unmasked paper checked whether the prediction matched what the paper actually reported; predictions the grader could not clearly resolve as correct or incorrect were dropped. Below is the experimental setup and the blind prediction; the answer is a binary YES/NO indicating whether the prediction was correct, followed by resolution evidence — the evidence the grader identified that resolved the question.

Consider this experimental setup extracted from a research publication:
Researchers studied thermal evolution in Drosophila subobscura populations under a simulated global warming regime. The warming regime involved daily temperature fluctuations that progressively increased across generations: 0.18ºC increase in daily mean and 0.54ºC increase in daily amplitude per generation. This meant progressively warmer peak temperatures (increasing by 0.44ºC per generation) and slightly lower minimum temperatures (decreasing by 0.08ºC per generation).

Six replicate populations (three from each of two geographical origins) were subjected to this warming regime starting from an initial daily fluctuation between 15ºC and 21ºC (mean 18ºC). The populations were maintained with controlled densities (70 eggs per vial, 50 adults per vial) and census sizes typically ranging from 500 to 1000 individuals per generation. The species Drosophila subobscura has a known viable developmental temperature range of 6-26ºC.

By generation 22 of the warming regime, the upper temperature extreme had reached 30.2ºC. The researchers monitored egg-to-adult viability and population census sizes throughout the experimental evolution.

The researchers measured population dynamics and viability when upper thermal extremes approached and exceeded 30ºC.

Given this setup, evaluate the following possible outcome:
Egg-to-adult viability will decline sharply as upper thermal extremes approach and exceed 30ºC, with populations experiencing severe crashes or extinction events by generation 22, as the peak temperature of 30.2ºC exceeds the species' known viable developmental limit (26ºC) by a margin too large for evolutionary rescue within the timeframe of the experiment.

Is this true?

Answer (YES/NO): NO